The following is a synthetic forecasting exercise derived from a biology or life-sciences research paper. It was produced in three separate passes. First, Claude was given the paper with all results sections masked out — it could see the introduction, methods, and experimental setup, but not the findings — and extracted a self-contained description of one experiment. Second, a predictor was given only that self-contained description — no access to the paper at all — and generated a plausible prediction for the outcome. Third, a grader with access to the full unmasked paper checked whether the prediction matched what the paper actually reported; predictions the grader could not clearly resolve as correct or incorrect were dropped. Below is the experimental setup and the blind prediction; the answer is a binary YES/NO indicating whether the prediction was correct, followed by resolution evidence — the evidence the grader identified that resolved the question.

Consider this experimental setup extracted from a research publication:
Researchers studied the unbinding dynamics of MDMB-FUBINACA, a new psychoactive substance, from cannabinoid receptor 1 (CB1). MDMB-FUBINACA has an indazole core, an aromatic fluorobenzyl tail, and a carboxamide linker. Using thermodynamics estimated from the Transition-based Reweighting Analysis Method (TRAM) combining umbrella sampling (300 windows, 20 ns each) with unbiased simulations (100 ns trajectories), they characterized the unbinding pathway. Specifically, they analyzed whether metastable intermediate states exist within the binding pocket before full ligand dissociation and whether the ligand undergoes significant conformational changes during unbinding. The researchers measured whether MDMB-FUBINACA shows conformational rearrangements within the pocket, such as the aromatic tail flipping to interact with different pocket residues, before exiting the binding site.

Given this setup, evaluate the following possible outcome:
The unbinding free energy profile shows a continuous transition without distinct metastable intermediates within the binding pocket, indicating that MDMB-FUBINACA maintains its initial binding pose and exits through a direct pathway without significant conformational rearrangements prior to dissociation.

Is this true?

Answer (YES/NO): NO